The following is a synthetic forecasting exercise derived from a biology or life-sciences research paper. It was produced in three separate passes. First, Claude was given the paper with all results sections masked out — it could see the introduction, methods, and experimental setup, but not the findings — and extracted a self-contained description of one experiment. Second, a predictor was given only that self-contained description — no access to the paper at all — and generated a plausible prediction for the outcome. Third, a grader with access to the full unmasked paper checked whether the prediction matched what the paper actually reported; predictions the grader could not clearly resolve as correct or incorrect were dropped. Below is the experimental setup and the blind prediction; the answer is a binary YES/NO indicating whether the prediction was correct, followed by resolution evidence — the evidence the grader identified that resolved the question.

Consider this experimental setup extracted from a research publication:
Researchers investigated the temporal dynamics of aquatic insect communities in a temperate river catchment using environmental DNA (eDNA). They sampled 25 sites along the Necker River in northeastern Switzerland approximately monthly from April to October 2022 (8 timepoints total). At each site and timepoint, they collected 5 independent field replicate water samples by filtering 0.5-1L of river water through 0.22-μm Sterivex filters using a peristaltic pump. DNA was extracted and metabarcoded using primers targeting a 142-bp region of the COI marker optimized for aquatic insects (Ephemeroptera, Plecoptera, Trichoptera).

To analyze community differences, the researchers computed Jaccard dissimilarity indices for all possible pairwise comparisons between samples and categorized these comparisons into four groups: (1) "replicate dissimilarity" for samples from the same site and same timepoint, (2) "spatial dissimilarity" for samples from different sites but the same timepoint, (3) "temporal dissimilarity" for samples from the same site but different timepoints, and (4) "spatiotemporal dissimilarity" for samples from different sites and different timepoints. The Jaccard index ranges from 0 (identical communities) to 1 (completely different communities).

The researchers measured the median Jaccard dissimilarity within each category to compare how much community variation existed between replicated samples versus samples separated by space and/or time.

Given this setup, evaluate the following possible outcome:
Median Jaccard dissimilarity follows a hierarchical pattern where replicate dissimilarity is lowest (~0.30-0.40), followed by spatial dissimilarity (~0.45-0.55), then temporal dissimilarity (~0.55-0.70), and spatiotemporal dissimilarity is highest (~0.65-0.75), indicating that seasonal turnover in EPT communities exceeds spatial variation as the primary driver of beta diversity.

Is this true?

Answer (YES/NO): NO